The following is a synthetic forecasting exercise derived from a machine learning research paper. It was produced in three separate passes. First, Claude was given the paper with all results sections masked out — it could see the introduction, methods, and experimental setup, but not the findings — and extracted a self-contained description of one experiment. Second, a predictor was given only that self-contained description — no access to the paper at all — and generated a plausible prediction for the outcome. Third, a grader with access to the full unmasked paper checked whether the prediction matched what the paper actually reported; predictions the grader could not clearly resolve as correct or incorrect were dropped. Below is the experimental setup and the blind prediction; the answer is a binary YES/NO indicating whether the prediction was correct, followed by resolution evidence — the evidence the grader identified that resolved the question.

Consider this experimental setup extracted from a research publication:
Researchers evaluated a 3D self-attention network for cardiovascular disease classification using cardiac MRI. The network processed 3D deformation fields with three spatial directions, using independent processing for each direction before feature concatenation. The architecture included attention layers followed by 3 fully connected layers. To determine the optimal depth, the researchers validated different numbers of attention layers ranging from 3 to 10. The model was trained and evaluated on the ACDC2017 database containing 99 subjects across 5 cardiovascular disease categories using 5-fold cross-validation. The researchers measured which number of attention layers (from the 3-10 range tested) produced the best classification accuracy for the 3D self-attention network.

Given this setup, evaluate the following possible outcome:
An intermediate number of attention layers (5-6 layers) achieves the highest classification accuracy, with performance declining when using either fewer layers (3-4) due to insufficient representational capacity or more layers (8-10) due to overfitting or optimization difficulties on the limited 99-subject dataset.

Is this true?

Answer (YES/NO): YES